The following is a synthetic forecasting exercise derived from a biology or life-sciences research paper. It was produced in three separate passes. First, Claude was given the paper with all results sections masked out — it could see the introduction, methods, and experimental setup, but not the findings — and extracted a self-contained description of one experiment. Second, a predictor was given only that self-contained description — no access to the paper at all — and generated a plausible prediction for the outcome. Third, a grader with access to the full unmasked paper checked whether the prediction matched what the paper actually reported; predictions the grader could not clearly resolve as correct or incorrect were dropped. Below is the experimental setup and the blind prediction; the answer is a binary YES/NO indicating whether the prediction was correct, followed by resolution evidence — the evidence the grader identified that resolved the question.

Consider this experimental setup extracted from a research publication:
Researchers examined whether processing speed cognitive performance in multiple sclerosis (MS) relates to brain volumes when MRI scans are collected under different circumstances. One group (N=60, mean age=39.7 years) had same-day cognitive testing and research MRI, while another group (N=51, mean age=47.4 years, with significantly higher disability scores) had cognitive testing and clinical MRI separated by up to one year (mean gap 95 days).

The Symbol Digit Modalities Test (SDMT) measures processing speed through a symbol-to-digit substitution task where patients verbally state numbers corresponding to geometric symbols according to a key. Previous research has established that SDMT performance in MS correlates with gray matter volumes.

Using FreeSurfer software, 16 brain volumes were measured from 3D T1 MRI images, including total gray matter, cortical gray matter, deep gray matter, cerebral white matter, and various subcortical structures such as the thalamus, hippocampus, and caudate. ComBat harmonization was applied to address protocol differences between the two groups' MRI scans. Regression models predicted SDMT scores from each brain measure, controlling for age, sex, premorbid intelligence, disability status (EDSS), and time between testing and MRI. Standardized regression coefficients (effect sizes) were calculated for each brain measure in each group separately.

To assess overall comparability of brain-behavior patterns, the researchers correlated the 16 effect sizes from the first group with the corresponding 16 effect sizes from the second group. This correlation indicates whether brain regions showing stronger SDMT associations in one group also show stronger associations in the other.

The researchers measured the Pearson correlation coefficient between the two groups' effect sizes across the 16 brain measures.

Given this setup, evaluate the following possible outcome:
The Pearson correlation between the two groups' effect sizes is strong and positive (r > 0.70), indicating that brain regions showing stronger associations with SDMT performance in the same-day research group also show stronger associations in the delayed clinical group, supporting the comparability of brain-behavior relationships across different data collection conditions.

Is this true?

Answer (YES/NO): YES